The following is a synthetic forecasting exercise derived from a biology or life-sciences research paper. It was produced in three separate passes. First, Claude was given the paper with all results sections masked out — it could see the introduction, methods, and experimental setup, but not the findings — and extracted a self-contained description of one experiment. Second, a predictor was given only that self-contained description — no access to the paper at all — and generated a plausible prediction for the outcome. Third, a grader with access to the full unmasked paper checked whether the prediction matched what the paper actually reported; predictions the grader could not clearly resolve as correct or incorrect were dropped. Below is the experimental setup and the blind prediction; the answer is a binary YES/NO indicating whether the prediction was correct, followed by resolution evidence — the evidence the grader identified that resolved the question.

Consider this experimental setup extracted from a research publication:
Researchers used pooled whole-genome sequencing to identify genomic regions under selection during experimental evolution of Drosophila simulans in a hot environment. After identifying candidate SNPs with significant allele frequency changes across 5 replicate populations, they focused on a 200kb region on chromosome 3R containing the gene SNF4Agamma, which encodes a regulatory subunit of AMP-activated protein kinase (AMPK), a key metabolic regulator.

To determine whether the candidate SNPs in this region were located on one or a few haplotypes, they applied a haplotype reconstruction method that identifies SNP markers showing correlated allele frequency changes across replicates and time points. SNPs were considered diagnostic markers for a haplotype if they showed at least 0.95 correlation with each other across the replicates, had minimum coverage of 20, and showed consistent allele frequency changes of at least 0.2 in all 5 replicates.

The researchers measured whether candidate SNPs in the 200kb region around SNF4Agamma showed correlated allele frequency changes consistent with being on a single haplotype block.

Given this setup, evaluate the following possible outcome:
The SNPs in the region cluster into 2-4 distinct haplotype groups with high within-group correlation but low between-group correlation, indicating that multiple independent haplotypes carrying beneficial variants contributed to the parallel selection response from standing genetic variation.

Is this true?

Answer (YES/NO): NO